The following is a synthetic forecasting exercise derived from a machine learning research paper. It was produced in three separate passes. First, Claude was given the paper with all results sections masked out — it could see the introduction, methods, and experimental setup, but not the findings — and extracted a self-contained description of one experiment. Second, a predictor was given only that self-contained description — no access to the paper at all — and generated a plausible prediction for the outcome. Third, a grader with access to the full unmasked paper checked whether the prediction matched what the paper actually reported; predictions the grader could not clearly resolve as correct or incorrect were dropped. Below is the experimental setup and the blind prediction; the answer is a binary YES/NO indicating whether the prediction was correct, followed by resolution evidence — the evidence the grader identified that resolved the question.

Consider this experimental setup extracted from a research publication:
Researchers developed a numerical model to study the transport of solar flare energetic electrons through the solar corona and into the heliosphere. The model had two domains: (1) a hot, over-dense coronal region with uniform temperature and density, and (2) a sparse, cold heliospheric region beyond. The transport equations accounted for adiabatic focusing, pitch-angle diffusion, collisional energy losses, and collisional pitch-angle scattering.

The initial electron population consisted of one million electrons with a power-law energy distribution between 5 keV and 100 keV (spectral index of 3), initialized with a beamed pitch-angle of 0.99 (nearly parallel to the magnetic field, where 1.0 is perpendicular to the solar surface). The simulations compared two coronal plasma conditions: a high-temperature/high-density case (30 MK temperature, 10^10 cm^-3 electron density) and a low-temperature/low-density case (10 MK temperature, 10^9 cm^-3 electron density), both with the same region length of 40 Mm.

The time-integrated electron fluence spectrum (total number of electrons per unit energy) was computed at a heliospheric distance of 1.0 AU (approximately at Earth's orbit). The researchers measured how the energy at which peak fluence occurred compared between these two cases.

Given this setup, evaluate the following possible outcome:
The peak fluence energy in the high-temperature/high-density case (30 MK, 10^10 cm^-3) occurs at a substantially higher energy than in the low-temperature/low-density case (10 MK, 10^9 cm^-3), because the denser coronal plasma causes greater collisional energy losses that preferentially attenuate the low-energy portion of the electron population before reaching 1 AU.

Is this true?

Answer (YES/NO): NO